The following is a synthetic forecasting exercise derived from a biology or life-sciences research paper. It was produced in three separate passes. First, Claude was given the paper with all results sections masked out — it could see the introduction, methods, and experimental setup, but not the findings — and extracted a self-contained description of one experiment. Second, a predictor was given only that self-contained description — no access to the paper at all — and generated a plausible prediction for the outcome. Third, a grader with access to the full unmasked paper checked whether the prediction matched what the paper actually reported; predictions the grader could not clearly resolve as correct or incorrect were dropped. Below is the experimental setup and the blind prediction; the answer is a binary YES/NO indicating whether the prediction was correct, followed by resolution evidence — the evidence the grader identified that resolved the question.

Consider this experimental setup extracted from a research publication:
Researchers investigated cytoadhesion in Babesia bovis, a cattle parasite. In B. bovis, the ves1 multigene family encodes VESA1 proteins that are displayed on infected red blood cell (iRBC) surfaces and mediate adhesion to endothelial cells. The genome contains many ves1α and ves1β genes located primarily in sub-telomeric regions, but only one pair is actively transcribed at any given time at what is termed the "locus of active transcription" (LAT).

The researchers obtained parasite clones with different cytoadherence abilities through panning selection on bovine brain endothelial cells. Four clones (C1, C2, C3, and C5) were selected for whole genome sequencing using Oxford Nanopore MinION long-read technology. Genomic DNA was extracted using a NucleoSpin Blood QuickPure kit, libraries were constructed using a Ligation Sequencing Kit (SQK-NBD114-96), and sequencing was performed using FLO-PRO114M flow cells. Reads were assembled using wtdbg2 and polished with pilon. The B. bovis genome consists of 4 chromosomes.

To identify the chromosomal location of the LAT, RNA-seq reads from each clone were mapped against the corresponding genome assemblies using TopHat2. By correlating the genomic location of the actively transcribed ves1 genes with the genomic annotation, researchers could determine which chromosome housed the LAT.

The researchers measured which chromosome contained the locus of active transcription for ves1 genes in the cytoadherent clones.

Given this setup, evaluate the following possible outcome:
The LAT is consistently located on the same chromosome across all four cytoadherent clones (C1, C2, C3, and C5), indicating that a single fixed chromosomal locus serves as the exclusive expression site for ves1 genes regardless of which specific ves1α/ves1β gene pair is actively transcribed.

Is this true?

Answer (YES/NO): NO